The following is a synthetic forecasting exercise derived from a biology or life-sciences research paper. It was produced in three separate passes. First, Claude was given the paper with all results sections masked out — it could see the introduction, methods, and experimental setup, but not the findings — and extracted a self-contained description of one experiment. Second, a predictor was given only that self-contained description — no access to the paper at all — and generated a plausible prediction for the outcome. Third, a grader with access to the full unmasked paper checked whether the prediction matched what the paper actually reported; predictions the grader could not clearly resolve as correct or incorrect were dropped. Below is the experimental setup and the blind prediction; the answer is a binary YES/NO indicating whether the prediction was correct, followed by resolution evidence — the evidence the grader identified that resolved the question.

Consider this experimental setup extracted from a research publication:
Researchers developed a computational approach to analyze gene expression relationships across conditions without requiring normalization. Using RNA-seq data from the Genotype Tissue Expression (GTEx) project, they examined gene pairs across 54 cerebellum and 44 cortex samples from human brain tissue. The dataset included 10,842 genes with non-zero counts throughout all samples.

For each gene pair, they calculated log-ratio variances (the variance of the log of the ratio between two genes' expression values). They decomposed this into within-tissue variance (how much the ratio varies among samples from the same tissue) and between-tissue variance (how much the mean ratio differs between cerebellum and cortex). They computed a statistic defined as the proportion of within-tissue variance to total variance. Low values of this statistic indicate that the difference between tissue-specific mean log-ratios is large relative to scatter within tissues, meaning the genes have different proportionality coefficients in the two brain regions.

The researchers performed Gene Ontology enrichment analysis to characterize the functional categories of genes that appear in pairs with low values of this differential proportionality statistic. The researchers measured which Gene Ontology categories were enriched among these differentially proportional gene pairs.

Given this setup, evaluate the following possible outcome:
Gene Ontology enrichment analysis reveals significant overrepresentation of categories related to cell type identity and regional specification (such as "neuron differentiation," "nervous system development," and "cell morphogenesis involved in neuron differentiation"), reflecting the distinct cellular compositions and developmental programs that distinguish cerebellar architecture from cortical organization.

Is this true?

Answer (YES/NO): NO